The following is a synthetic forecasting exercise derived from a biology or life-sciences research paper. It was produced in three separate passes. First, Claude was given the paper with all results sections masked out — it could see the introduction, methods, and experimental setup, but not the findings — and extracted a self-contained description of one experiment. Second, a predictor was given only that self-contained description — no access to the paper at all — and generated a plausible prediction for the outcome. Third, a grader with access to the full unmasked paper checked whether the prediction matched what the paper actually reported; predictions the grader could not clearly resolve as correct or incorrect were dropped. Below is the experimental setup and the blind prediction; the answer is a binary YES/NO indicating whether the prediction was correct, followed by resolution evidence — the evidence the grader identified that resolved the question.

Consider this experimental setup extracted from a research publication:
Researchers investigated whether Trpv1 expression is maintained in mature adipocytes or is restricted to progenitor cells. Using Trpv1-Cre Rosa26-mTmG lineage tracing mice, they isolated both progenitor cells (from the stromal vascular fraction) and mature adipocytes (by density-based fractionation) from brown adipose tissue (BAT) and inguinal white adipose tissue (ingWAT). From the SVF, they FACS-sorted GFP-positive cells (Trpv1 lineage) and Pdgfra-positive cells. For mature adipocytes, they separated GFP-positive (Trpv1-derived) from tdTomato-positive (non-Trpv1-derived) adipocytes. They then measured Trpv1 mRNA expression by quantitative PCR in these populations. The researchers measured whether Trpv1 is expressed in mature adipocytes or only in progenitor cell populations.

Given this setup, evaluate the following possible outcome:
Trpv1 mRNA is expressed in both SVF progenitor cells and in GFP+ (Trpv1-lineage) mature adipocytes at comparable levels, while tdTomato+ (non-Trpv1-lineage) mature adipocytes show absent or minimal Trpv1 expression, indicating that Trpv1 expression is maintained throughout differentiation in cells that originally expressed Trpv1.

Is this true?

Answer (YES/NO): NO